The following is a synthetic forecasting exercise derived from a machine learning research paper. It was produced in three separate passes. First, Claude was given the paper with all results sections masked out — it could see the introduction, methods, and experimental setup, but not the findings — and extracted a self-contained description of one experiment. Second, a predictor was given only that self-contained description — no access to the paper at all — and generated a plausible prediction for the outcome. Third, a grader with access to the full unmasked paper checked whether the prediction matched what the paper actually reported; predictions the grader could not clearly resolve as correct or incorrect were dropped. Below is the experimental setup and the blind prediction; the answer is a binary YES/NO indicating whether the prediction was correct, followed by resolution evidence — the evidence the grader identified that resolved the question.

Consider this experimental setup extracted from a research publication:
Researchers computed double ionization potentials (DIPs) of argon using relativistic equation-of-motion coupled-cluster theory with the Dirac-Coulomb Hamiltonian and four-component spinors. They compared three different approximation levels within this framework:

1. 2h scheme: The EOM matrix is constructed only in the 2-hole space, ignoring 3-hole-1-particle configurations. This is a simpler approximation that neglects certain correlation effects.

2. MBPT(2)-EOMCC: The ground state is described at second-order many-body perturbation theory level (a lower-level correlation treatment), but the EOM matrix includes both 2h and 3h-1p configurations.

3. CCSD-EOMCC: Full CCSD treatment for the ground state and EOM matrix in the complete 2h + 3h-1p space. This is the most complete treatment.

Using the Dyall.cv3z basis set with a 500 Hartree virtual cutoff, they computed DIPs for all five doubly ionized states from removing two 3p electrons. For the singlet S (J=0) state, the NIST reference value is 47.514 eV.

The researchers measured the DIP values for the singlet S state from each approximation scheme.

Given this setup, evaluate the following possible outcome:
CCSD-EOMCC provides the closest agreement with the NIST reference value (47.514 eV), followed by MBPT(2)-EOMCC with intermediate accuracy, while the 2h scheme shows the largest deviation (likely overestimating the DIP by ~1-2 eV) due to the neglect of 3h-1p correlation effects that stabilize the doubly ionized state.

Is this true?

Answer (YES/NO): NO